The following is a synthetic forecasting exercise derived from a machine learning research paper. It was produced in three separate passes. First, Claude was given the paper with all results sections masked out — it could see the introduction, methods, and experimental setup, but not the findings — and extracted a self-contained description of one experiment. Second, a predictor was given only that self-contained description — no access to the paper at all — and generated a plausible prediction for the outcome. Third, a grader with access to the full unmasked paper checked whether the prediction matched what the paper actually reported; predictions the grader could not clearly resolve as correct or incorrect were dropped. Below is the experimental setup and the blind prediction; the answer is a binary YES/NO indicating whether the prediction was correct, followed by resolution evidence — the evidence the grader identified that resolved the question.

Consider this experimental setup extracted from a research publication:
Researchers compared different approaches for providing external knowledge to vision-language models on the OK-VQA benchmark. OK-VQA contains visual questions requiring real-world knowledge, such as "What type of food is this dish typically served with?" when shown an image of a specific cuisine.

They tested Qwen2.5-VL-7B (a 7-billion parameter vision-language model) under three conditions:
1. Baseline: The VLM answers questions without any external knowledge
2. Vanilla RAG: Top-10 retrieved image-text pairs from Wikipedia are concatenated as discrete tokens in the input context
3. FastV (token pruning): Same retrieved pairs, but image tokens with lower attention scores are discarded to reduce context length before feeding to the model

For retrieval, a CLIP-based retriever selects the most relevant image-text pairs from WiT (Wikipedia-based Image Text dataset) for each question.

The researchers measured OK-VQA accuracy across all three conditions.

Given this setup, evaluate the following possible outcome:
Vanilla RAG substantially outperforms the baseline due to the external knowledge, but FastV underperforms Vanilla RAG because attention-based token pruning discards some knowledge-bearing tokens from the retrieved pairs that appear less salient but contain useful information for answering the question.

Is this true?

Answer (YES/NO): NO